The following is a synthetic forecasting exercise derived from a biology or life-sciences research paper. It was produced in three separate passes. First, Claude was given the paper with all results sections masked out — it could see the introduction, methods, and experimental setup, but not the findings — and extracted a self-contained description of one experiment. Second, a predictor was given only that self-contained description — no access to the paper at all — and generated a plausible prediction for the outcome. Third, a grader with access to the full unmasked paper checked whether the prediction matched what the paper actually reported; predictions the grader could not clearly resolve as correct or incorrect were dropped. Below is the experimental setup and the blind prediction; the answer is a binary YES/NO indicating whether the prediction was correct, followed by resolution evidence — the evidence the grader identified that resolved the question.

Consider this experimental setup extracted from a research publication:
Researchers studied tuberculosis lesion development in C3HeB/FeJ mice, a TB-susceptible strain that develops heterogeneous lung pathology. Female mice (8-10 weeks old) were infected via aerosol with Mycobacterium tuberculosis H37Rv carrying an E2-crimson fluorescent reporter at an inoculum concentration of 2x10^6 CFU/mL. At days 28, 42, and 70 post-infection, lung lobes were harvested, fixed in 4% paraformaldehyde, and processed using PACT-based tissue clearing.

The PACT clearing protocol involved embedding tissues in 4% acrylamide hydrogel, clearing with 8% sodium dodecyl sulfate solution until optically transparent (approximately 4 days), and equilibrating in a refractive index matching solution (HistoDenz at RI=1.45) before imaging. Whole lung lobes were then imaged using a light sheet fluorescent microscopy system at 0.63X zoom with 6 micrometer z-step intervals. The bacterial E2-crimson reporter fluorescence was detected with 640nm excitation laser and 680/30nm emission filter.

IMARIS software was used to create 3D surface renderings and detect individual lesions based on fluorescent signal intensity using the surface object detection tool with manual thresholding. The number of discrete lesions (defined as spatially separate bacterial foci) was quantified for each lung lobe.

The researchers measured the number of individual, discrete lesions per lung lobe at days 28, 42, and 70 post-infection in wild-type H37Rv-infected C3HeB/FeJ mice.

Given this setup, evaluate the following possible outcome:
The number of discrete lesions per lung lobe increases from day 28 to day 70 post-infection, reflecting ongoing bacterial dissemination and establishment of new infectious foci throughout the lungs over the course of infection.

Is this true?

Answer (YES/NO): NO